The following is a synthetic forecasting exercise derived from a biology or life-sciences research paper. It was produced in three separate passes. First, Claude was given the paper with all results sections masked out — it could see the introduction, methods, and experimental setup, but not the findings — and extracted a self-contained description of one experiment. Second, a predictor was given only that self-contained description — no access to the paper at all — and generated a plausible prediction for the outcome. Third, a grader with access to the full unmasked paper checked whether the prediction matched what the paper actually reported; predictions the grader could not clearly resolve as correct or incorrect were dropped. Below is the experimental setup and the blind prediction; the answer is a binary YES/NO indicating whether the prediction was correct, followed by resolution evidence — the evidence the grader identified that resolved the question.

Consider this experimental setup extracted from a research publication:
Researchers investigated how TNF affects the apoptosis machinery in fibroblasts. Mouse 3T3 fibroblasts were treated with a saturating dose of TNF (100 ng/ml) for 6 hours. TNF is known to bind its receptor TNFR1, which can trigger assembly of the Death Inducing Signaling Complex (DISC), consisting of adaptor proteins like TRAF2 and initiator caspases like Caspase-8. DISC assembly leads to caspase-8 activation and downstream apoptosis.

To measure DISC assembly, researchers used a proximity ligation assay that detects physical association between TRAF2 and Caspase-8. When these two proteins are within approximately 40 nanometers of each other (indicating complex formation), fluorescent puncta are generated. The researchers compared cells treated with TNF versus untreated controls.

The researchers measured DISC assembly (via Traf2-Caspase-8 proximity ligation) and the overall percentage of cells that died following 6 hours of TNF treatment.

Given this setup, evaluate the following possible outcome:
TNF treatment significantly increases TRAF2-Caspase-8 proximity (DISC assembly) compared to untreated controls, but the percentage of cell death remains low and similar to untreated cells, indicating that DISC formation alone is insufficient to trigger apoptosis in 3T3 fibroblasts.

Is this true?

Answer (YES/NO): YES